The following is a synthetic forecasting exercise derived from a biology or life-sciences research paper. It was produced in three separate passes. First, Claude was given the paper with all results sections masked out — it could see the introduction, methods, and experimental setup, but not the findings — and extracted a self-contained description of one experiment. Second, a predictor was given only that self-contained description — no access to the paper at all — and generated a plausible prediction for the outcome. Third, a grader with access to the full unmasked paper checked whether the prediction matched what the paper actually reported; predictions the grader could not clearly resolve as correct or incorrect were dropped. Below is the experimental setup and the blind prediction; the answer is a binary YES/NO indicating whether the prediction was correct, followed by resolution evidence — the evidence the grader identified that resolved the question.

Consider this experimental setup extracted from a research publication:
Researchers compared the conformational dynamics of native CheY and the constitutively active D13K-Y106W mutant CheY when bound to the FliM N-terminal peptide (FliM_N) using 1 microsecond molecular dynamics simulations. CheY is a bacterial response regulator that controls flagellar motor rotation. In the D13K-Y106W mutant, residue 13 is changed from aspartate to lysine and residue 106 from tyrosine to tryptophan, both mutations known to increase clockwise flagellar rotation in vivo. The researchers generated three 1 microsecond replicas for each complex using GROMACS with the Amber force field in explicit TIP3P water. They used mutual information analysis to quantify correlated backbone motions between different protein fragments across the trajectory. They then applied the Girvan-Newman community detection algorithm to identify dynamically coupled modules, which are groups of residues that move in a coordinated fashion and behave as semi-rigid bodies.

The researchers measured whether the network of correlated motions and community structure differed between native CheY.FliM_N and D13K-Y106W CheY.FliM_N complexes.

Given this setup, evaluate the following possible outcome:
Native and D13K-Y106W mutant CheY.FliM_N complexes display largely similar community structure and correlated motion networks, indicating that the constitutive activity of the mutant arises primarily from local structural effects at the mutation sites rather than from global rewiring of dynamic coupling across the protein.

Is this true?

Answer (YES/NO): NO